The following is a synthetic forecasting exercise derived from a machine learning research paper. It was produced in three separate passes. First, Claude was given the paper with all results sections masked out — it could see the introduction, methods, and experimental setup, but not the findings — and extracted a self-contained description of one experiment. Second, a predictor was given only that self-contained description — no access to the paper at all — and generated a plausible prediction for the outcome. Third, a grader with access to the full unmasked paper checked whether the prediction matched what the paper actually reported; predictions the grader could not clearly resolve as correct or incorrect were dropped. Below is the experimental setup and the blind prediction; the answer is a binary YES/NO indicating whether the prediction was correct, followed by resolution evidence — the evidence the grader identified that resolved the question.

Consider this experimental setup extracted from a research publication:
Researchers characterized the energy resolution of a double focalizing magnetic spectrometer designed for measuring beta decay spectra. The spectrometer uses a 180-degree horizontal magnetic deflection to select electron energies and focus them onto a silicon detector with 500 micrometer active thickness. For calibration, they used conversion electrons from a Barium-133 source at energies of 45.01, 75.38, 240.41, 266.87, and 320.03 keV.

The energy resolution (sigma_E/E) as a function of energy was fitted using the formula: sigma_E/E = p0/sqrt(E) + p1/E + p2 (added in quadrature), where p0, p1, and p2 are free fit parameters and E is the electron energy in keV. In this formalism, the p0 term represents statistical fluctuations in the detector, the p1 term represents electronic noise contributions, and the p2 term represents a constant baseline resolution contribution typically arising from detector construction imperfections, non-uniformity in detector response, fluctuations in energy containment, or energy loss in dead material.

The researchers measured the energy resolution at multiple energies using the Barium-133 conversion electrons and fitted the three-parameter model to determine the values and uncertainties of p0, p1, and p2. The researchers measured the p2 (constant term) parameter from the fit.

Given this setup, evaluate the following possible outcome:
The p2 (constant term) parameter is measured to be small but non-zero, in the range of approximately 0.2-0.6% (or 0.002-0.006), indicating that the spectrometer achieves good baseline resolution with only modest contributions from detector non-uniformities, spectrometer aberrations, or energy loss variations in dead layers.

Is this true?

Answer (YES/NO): NO